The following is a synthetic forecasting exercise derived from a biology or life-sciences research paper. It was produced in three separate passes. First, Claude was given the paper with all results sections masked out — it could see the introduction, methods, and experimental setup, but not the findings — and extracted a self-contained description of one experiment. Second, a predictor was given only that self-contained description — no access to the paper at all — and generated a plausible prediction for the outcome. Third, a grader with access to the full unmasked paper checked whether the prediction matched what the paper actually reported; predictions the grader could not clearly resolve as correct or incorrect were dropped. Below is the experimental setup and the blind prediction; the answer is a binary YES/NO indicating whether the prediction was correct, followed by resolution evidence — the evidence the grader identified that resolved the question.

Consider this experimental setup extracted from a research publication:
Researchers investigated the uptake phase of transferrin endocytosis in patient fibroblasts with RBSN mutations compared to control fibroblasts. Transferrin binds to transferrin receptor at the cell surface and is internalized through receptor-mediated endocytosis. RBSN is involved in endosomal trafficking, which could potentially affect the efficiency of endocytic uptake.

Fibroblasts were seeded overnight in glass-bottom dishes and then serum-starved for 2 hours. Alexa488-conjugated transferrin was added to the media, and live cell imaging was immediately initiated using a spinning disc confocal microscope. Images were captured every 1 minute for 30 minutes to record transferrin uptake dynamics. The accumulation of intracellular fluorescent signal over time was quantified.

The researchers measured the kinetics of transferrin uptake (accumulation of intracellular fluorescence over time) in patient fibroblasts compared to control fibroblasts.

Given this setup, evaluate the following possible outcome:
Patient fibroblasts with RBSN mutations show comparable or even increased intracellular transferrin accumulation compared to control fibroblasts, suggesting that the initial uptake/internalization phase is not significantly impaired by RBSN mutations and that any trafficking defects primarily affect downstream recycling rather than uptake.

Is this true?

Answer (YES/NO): NO